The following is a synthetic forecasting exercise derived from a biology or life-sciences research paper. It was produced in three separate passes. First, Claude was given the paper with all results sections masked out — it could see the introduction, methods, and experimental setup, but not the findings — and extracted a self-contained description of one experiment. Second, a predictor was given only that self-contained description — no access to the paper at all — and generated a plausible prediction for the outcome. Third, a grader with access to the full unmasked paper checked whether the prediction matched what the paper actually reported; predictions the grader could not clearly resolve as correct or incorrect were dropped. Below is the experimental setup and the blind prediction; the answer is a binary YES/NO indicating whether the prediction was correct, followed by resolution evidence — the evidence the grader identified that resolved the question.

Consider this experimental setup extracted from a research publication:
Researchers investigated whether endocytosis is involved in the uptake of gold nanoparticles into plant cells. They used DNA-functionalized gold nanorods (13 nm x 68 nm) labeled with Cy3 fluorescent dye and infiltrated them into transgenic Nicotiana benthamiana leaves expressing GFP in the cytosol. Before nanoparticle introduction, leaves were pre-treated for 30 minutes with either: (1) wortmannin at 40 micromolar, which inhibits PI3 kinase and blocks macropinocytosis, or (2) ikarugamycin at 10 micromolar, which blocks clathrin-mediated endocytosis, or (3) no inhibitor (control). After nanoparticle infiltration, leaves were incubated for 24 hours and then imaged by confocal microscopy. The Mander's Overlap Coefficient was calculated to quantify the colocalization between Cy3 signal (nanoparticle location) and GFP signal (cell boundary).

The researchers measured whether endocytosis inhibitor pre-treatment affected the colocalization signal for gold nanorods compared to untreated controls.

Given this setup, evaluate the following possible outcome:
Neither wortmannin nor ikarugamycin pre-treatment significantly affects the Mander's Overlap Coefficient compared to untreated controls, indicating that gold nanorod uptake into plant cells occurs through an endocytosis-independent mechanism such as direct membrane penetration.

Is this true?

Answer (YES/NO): NO